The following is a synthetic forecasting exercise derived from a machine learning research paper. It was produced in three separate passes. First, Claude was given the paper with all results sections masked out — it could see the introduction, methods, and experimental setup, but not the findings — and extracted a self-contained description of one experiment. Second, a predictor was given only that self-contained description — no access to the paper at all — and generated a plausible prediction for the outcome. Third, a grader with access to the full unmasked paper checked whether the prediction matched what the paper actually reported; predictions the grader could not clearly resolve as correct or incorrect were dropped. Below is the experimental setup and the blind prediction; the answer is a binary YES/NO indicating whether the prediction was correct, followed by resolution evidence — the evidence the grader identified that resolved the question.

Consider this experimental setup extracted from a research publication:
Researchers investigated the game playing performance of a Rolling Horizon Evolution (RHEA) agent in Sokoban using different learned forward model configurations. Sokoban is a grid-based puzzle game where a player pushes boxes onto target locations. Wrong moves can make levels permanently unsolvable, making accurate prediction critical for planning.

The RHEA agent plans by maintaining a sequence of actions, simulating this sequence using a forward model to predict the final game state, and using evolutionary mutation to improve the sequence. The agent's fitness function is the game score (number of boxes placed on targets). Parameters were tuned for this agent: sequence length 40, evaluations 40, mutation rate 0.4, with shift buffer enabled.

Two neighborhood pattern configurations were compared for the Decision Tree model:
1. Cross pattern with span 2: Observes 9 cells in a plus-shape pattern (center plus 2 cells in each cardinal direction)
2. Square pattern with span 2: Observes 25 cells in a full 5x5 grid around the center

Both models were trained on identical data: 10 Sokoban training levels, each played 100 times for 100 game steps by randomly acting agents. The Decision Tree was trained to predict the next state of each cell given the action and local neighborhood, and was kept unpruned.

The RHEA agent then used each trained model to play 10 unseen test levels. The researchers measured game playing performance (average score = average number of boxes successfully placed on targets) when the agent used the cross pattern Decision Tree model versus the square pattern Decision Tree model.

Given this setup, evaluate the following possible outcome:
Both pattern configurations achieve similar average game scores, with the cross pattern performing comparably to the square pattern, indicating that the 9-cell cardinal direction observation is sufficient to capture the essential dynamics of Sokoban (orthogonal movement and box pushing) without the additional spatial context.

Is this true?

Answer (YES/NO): NO